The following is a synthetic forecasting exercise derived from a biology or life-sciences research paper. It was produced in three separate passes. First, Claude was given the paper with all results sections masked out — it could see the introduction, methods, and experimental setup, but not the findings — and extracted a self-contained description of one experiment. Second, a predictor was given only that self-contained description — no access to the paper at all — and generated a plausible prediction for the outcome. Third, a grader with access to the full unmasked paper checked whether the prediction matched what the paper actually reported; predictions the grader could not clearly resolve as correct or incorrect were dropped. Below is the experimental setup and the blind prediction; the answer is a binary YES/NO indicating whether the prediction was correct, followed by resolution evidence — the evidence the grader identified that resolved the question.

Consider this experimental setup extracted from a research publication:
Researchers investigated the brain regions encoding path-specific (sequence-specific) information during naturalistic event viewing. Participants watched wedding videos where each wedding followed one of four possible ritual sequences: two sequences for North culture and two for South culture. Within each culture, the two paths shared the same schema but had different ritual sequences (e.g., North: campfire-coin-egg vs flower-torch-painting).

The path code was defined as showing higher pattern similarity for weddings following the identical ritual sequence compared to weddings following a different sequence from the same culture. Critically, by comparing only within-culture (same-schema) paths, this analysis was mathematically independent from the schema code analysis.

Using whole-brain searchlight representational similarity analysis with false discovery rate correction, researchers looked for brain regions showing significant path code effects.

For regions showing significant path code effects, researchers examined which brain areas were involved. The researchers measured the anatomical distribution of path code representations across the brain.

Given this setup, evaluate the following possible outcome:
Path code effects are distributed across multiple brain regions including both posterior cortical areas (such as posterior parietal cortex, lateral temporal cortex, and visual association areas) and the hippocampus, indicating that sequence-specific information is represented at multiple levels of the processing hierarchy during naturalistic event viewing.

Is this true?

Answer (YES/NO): NO